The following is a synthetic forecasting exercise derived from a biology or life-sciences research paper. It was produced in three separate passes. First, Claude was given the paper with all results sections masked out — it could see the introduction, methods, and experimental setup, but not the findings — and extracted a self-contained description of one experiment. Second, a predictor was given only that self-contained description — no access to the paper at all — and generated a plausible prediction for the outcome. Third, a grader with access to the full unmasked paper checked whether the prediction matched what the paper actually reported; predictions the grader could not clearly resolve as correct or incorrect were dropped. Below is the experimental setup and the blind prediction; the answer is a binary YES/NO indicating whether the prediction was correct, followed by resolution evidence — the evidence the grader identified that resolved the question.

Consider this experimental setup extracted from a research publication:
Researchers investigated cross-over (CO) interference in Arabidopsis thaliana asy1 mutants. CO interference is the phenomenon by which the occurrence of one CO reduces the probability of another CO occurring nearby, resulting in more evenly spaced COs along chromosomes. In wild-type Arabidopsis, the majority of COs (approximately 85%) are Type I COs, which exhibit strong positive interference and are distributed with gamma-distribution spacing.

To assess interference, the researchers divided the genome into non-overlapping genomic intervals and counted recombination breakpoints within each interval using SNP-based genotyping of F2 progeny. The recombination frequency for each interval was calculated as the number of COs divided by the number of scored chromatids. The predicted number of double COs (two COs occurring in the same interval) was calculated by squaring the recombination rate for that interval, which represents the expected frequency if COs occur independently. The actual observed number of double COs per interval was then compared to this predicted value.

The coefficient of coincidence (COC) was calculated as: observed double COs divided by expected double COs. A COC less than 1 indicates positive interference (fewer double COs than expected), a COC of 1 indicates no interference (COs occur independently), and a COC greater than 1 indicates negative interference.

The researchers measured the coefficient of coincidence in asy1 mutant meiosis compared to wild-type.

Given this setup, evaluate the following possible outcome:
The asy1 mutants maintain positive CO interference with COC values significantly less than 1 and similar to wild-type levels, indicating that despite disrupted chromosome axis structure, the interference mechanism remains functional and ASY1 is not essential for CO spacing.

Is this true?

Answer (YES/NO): NO